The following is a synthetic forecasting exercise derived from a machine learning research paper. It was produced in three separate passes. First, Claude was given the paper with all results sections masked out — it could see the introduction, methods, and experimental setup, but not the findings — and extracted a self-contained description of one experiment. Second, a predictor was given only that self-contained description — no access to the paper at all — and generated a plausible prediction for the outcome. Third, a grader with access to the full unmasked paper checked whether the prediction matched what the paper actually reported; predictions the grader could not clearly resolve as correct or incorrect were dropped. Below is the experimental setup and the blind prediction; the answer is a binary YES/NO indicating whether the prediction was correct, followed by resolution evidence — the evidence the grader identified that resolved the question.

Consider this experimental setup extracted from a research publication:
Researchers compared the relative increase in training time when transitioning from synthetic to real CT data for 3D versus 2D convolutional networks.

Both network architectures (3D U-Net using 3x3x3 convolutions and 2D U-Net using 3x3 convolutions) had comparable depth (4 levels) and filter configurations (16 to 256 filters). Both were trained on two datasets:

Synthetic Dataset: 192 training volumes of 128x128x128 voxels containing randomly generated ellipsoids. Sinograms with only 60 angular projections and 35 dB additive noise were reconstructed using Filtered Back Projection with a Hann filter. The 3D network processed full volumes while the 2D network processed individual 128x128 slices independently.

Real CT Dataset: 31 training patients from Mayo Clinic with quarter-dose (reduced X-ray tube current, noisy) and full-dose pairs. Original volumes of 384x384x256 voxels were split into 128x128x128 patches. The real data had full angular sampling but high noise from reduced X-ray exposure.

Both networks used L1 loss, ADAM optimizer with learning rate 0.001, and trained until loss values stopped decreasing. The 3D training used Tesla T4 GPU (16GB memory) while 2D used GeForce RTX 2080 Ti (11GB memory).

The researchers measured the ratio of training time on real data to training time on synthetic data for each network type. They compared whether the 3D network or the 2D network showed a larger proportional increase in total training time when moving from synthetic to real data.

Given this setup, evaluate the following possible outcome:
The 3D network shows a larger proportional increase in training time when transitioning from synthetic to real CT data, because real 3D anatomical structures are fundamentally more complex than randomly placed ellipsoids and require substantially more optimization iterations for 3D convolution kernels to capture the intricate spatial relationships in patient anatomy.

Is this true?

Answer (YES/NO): NO